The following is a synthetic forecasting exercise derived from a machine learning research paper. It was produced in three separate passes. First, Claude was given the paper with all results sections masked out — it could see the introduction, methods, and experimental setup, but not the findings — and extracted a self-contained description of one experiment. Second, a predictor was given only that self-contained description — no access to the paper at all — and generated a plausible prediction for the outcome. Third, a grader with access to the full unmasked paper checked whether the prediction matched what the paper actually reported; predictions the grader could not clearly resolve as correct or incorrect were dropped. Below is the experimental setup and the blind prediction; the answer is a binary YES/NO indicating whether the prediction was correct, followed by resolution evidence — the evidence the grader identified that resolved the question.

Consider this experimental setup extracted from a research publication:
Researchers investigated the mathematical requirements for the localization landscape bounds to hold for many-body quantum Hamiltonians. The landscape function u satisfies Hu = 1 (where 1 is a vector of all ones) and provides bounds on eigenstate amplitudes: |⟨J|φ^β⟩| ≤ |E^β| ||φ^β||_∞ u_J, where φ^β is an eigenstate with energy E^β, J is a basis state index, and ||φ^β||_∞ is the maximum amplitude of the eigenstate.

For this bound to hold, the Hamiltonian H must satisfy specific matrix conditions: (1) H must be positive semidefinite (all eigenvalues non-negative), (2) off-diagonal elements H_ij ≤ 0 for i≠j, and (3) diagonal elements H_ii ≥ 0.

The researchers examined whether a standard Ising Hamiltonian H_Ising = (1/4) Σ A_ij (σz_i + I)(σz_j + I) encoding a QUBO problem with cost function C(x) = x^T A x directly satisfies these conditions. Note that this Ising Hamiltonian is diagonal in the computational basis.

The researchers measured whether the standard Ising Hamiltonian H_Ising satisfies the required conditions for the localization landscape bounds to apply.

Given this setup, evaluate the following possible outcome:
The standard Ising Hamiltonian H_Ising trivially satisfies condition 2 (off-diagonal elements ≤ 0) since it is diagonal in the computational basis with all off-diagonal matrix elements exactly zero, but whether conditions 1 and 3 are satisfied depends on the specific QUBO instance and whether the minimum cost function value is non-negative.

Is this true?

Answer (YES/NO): YES